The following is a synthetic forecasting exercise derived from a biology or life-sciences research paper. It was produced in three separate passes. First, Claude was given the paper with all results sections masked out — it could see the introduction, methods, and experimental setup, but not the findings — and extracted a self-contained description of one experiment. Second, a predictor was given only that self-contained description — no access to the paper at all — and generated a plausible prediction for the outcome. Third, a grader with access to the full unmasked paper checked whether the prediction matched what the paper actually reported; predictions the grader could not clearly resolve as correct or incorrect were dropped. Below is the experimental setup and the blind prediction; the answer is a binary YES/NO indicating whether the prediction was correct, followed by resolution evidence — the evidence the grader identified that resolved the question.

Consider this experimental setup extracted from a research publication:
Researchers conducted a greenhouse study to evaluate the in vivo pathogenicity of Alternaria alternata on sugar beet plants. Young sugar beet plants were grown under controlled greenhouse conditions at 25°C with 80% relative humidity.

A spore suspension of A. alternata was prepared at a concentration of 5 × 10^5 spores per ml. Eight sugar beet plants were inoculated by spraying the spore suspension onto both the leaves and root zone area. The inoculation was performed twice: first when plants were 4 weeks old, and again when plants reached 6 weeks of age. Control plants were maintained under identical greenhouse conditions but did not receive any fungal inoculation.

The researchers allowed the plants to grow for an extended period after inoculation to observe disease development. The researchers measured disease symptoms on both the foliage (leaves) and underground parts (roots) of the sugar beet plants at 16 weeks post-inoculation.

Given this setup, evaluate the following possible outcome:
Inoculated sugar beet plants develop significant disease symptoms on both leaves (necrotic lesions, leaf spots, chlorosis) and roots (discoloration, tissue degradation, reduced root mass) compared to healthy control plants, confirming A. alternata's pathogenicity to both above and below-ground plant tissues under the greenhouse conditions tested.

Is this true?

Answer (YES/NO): NO